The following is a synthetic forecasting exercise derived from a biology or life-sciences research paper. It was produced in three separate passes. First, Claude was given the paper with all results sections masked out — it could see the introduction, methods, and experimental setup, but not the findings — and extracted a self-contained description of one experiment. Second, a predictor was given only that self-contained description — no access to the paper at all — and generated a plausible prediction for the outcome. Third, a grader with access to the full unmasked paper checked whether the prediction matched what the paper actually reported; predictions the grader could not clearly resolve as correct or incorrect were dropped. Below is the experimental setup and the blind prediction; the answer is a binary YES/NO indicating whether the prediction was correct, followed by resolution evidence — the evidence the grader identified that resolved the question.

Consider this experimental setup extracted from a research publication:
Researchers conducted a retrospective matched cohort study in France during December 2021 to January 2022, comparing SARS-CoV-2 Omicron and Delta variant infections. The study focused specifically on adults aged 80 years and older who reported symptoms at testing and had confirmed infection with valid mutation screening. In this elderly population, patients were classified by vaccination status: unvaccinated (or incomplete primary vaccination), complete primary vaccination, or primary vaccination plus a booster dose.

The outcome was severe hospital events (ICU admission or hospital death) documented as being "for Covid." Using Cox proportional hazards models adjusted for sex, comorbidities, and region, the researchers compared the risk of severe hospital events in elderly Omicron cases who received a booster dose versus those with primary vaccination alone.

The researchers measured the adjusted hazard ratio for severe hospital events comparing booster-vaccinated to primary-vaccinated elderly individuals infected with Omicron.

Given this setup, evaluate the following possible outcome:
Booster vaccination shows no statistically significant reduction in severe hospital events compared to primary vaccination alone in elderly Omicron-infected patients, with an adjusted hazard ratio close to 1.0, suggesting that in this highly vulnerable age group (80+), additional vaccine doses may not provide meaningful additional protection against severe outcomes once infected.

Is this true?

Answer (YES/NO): NO